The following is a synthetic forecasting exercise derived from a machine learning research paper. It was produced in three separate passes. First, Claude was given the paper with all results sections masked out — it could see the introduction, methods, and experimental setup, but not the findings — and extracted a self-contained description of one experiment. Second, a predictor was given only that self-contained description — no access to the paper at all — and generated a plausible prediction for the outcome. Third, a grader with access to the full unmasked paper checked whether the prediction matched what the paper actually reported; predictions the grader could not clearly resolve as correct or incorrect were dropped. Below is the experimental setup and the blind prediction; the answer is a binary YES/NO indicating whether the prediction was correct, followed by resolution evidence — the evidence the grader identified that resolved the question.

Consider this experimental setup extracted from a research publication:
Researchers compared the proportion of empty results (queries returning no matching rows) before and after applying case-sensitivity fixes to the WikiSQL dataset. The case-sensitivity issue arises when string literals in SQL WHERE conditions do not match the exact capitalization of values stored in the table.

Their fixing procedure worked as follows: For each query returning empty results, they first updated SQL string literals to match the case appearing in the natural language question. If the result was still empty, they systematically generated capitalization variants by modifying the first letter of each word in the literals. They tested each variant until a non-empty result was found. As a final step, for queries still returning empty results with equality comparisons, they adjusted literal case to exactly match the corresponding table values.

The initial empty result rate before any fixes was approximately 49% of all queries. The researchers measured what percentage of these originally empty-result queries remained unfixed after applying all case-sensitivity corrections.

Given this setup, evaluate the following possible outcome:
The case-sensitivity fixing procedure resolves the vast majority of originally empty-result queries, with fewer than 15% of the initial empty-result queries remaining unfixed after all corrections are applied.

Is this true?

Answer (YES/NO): NO